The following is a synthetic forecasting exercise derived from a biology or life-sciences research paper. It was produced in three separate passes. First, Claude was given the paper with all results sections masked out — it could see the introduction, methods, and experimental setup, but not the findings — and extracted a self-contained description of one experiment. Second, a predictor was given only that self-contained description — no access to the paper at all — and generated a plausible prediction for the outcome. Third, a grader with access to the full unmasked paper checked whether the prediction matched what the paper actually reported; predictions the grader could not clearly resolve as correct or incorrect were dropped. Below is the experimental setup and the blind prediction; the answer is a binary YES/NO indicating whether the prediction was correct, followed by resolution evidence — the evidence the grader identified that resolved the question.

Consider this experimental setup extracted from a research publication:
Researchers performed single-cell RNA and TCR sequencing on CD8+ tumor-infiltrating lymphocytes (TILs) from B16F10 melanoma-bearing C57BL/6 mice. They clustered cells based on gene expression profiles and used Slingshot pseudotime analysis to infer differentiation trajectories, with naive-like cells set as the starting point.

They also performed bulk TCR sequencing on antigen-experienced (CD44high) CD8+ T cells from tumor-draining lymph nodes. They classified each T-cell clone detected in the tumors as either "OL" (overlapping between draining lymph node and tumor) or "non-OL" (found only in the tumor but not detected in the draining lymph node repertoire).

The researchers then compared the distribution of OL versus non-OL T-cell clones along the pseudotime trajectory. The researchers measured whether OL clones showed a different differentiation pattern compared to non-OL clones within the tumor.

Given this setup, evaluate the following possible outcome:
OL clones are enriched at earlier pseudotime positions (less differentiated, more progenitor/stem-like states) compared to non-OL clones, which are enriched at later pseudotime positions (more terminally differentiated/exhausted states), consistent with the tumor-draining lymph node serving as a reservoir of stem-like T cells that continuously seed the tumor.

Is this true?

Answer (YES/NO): NO